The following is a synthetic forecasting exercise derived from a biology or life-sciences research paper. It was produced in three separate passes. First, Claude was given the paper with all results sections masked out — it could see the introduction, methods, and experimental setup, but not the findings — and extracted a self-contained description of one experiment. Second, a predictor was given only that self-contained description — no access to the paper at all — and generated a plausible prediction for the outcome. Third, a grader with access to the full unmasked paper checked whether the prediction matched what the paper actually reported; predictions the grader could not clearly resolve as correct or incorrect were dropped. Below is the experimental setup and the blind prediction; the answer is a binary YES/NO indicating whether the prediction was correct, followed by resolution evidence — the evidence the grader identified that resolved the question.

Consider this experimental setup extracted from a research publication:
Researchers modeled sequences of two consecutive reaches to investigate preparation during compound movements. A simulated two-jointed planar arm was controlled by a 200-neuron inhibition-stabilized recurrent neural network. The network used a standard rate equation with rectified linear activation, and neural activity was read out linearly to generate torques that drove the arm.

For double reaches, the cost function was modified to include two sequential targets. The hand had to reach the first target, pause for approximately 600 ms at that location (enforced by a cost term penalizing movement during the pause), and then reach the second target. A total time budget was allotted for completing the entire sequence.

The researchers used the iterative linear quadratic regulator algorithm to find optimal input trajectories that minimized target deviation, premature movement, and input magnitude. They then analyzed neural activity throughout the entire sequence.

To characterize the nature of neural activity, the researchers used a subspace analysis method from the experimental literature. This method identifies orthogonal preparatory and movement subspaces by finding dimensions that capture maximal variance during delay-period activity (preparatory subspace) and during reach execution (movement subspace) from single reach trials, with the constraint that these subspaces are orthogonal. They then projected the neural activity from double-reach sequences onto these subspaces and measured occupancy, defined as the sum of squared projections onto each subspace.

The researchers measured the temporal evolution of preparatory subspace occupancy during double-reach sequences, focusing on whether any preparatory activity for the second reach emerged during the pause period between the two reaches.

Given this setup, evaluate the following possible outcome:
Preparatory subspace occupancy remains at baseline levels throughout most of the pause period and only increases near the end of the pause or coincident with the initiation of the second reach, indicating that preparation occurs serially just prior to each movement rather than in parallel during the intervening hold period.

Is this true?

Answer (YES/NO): YES